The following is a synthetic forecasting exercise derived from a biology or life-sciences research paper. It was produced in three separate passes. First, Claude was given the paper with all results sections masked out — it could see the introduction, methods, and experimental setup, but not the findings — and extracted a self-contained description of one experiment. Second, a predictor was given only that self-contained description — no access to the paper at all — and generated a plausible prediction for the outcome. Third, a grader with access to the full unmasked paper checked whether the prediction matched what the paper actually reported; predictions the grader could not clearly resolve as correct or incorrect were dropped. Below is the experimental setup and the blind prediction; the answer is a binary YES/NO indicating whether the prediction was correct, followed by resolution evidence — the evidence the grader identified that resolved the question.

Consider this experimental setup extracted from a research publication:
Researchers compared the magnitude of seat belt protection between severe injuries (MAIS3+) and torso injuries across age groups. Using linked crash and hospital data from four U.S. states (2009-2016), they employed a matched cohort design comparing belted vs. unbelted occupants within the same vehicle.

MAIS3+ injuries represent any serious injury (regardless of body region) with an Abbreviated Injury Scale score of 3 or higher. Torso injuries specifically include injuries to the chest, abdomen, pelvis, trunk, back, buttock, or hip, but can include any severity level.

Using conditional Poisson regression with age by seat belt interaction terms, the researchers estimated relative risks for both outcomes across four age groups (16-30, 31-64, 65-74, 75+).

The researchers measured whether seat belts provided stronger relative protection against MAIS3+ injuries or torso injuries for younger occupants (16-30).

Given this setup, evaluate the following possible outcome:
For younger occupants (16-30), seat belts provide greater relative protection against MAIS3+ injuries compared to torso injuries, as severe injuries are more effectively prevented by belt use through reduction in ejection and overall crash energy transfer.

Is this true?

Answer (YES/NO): YES